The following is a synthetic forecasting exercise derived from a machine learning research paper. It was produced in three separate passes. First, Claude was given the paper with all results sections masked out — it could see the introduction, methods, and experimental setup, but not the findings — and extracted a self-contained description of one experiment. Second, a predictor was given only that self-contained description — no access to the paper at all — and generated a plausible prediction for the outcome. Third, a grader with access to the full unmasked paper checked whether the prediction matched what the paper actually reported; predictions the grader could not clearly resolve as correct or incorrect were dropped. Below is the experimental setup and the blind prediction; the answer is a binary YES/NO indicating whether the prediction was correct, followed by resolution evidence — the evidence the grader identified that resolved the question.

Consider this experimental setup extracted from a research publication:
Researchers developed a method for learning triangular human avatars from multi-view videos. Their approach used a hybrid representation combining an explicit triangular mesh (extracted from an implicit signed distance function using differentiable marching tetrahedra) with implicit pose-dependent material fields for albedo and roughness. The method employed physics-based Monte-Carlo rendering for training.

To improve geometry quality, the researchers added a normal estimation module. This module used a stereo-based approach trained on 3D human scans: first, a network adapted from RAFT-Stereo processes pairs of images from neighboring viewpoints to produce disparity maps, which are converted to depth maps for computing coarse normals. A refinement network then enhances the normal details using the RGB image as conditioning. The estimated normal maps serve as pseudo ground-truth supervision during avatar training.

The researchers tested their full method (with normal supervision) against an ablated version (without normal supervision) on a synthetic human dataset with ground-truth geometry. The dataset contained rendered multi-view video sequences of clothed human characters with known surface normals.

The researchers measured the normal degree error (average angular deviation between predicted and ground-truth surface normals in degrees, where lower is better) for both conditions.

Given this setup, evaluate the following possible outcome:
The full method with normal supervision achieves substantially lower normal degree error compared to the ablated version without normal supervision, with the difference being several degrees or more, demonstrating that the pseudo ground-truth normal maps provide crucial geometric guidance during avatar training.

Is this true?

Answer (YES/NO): YES